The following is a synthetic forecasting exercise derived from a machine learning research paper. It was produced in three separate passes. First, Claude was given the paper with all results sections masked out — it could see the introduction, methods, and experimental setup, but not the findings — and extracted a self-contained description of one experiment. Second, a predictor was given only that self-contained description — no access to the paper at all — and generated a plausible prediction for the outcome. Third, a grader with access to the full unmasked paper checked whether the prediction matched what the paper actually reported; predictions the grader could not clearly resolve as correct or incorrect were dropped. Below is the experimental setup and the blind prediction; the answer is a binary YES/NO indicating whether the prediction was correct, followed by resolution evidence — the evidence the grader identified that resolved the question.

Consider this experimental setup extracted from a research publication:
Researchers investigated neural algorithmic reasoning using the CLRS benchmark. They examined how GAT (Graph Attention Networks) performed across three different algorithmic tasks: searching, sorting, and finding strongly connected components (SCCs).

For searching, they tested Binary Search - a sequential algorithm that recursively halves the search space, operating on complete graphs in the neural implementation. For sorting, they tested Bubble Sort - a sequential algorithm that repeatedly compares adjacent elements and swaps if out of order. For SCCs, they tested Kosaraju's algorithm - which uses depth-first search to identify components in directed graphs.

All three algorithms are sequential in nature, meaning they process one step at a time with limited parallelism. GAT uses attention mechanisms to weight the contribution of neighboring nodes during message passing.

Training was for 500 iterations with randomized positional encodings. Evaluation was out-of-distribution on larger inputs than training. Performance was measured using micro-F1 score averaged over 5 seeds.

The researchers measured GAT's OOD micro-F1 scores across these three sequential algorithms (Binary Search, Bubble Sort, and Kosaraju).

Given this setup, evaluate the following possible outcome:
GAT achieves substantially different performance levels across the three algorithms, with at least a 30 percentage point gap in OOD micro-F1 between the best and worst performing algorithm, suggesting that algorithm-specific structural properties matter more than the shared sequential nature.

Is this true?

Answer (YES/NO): YES